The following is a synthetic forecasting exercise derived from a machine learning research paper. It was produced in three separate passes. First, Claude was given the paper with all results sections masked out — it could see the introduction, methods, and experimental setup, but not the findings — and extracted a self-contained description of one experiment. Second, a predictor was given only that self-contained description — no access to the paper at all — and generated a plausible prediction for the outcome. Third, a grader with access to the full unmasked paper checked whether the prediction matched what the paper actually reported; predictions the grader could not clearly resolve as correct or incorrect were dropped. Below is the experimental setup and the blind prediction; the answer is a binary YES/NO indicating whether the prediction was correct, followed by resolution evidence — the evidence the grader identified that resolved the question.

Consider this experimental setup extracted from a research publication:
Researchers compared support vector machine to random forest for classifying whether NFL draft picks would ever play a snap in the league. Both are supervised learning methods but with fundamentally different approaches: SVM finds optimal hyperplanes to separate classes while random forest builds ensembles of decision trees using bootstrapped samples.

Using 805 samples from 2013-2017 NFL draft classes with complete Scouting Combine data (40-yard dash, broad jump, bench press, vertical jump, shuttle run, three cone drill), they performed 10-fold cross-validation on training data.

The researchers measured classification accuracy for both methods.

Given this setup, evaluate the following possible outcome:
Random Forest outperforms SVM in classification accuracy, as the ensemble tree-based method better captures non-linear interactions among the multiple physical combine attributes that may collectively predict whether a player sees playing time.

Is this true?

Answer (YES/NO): YES